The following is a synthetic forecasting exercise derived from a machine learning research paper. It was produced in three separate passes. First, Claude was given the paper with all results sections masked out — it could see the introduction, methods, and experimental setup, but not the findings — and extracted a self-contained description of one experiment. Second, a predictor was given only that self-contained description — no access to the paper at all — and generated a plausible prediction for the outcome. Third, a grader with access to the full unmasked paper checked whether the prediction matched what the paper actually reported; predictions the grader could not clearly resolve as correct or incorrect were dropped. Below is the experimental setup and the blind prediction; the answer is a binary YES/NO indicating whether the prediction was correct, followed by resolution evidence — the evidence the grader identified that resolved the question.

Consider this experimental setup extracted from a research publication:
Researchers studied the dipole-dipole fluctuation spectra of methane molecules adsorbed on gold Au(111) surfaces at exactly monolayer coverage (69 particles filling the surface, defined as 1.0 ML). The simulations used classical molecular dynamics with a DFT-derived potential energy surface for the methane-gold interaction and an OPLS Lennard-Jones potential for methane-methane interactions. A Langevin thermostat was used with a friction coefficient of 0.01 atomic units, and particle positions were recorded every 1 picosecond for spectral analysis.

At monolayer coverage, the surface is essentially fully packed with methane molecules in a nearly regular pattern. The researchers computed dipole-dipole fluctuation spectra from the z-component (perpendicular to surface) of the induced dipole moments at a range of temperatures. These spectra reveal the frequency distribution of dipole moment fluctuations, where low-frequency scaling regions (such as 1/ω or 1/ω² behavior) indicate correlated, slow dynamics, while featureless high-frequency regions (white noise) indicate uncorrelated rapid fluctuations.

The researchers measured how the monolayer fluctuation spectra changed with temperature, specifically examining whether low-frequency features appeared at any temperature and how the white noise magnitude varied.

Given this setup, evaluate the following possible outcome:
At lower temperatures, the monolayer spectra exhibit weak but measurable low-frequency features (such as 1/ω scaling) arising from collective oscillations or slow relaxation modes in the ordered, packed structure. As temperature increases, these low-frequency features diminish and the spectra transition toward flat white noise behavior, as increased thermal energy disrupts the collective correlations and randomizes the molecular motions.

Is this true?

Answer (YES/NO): NO